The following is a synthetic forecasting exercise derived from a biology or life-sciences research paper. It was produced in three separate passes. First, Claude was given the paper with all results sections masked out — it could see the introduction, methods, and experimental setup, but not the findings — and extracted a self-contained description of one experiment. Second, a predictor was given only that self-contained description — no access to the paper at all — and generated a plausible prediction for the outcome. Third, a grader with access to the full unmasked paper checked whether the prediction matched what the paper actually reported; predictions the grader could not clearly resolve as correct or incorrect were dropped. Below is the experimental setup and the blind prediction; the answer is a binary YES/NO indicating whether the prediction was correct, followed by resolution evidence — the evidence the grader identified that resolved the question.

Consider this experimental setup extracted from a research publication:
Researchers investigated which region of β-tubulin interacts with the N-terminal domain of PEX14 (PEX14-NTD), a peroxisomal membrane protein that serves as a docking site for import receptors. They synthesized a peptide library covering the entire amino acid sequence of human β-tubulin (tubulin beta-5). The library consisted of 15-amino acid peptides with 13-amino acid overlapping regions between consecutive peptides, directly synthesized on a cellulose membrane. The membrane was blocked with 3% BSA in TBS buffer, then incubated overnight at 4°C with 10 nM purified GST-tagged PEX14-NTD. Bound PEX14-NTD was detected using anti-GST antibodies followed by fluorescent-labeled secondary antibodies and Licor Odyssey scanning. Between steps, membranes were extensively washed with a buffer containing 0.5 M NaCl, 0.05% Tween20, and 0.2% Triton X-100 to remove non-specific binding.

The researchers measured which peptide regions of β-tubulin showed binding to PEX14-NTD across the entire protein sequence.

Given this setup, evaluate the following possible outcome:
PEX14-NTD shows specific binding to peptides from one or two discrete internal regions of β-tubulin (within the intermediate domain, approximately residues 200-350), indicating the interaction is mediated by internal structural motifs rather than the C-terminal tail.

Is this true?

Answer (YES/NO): NO